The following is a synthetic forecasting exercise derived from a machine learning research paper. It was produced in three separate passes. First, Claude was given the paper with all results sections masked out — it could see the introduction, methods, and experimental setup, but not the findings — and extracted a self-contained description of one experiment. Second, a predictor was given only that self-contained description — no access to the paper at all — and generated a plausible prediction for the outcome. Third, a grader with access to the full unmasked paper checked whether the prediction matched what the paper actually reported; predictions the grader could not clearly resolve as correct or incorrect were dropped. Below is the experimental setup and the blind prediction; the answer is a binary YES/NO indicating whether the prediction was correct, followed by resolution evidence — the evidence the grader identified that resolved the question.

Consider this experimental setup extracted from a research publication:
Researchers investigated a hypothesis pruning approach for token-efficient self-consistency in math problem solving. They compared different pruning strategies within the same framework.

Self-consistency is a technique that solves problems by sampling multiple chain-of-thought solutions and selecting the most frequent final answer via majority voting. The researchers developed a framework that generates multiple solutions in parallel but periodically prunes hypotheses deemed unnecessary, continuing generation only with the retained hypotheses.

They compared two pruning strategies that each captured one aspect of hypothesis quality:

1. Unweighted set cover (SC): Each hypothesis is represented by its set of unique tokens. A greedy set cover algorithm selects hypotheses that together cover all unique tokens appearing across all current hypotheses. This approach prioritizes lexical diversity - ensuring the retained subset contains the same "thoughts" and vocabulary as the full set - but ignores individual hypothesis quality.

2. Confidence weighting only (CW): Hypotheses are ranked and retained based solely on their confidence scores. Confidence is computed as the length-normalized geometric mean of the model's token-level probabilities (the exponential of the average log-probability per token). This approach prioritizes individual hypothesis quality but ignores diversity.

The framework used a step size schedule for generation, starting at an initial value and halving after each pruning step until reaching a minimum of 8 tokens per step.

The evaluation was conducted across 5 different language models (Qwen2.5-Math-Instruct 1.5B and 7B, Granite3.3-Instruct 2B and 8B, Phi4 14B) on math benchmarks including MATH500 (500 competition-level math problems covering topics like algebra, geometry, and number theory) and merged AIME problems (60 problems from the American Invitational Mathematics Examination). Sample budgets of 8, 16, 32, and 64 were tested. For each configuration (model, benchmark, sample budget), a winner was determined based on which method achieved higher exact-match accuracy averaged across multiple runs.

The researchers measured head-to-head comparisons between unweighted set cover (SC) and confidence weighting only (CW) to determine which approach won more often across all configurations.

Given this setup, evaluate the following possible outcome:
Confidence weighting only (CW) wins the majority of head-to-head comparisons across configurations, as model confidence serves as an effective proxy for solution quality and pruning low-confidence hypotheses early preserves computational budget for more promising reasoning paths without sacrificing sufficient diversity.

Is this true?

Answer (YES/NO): YES